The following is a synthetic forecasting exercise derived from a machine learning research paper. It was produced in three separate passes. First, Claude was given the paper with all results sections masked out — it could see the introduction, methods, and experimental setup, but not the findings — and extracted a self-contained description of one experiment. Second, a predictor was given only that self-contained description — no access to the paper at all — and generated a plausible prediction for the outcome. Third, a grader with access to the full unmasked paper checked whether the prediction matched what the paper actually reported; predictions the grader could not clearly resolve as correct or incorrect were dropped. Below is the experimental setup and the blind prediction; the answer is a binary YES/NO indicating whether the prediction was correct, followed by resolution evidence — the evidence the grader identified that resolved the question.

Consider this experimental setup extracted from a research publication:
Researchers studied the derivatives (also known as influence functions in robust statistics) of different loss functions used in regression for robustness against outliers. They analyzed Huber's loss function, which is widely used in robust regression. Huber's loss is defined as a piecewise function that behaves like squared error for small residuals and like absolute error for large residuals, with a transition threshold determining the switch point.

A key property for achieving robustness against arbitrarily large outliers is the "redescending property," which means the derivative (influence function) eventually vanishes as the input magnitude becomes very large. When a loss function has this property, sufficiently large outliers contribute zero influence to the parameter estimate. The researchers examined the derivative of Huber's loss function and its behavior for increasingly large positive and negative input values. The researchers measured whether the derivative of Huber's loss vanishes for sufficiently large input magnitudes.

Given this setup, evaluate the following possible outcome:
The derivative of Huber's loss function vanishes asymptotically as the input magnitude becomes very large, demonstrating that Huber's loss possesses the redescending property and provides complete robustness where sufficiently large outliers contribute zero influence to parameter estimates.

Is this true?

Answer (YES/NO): NO